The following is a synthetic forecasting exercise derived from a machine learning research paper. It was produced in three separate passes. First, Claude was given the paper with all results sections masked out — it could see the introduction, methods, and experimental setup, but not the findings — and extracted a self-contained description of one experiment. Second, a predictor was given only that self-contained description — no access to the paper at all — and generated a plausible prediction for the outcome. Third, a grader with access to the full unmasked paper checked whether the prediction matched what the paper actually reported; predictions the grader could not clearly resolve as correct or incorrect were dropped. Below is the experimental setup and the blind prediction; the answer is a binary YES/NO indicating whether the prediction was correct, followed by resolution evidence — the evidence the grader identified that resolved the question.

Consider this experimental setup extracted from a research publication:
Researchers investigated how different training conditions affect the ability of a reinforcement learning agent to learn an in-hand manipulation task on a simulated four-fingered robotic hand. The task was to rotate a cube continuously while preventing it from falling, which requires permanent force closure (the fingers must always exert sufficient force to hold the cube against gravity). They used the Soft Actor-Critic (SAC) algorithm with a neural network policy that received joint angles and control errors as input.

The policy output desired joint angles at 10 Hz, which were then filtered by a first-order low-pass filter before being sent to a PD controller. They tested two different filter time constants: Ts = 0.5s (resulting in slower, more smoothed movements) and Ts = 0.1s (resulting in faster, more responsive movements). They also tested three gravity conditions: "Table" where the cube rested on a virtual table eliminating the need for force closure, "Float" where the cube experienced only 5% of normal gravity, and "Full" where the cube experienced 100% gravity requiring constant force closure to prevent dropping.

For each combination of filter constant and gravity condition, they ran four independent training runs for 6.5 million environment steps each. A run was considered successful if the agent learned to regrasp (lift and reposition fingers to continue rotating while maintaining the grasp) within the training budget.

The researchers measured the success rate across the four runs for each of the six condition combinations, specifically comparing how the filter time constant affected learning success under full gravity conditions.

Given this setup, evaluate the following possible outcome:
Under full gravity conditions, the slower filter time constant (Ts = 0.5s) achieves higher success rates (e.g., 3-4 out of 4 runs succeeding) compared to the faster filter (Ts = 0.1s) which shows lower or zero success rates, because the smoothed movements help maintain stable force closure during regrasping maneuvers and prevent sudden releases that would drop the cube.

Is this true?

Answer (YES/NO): NO